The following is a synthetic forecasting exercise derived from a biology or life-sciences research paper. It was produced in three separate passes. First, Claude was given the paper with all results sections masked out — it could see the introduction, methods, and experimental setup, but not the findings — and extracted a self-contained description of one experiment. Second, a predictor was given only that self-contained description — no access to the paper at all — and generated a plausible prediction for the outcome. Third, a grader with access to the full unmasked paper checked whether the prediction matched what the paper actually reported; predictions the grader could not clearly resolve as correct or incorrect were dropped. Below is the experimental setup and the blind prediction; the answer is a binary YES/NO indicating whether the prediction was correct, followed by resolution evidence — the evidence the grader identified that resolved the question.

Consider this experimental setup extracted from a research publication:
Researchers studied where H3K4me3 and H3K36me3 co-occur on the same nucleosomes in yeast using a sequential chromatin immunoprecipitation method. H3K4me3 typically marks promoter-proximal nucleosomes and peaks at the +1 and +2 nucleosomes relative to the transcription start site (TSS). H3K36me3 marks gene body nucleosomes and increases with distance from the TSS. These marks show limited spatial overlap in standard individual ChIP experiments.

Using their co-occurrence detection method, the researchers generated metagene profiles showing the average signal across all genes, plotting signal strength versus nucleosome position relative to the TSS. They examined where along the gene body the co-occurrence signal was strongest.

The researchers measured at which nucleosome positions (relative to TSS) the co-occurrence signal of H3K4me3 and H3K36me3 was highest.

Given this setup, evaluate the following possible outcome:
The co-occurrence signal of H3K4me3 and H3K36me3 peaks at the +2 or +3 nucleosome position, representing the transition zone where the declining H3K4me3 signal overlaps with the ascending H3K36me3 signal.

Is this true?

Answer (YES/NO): NO